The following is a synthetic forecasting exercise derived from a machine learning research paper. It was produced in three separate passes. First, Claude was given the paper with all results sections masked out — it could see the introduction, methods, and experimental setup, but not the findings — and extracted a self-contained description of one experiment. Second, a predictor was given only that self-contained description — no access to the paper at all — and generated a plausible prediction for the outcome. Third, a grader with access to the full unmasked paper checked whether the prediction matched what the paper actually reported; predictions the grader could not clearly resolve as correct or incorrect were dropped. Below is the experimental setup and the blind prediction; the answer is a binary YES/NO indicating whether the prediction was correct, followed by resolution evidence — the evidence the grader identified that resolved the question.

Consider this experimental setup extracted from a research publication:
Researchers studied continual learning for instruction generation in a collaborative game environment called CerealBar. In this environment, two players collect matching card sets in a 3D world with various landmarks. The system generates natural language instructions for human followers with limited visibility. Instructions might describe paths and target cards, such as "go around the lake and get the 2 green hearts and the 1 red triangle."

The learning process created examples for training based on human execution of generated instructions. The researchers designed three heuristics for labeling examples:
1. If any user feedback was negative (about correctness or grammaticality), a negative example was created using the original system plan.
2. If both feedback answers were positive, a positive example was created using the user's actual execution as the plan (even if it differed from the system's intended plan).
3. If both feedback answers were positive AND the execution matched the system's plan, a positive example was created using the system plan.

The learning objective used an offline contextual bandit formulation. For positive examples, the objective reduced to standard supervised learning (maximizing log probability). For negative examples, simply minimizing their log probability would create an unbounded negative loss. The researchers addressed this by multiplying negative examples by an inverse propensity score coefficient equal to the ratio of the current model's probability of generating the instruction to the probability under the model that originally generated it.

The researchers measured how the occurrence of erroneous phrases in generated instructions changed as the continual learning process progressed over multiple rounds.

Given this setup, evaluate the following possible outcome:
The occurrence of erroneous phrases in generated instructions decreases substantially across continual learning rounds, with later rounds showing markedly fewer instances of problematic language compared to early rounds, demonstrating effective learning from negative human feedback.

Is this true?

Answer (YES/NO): YES